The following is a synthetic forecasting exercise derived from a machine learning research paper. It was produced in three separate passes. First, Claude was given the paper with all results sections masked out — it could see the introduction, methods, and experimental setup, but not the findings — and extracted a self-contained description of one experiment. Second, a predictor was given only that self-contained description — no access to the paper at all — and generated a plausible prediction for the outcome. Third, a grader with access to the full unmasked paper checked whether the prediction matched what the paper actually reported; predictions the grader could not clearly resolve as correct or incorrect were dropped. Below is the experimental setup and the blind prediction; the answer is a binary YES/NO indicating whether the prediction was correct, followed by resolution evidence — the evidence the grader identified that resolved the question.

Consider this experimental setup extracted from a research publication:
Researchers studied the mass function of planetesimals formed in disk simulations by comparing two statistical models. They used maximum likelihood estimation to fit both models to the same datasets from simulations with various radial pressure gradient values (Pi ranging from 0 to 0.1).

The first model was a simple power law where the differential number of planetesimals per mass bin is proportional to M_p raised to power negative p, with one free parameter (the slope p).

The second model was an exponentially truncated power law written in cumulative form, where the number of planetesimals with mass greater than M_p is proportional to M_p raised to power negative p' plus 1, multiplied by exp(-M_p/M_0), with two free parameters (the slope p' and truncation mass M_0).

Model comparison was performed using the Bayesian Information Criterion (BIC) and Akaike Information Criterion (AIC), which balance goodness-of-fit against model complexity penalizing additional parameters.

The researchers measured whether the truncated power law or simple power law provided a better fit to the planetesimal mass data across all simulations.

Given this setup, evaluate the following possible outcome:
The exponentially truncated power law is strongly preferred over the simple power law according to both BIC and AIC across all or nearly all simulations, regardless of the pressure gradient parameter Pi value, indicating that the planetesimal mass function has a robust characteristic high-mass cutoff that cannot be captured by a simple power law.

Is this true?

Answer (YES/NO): YES